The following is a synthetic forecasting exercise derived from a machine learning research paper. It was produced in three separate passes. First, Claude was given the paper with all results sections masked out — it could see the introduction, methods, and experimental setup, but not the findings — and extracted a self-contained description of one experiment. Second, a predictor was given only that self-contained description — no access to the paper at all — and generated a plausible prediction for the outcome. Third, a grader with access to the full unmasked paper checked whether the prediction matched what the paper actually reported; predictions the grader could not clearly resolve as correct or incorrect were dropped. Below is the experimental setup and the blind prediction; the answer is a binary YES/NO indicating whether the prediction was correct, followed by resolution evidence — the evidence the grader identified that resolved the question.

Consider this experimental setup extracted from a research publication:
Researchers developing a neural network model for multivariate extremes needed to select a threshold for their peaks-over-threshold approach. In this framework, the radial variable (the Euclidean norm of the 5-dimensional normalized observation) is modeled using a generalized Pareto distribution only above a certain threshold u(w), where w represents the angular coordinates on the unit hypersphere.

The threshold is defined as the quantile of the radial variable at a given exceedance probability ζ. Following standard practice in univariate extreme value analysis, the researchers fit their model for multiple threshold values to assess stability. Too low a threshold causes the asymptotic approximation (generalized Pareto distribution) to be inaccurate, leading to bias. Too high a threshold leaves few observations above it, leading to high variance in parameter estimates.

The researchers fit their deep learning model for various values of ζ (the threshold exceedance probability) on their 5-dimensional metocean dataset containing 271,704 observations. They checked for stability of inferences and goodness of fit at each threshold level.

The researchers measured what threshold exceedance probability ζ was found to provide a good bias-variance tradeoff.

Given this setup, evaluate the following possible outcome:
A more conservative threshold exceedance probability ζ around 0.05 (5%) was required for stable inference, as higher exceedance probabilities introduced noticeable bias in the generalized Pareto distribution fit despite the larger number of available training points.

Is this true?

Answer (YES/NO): NO